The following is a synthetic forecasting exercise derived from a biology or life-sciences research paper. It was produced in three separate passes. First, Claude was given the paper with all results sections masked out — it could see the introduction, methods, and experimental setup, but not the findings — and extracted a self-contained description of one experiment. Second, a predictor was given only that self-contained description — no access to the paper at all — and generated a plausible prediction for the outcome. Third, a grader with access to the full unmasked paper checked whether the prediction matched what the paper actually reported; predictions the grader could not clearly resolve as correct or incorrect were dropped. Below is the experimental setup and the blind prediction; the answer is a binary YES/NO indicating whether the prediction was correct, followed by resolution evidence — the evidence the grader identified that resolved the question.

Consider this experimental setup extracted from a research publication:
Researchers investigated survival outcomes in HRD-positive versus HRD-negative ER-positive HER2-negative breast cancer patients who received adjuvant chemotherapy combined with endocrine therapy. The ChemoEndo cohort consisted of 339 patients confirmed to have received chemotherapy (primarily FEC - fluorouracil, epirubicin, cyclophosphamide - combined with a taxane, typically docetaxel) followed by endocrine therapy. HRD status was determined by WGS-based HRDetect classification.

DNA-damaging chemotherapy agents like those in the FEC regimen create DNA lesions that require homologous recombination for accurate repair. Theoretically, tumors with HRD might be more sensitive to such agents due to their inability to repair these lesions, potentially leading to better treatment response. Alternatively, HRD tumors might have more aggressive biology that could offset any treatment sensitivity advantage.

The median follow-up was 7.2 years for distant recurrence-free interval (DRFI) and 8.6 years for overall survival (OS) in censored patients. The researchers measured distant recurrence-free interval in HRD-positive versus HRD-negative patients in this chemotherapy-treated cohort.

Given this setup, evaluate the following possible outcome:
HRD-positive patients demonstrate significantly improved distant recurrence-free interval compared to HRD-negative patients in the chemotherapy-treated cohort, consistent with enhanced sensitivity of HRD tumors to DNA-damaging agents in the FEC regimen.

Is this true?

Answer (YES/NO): NO